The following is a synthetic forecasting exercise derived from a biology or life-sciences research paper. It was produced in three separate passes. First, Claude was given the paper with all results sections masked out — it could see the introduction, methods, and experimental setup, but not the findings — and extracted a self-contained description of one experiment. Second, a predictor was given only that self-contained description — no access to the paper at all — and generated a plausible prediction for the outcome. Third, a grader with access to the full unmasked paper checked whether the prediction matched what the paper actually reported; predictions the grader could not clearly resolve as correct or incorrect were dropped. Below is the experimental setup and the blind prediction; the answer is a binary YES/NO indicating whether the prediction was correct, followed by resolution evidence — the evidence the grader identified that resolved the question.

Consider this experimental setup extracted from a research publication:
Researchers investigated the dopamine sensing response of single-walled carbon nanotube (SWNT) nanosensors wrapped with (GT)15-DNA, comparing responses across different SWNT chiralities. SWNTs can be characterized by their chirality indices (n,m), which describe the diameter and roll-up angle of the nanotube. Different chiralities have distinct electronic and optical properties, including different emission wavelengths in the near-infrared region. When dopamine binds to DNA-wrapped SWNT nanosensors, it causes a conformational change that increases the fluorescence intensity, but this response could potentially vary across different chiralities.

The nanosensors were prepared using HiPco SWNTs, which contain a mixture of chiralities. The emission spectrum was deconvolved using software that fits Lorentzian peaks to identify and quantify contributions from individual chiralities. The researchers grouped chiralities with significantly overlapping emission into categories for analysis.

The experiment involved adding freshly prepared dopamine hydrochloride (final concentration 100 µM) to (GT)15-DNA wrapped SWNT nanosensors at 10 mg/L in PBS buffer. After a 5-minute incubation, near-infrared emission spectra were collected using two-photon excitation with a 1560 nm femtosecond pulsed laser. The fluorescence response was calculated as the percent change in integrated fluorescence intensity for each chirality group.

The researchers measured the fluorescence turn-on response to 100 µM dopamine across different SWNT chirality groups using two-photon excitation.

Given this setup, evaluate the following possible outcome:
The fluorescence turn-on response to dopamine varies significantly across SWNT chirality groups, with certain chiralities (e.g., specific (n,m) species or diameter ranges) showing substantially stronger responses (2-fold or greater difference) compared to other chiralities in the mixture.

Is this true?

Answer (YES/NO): YES